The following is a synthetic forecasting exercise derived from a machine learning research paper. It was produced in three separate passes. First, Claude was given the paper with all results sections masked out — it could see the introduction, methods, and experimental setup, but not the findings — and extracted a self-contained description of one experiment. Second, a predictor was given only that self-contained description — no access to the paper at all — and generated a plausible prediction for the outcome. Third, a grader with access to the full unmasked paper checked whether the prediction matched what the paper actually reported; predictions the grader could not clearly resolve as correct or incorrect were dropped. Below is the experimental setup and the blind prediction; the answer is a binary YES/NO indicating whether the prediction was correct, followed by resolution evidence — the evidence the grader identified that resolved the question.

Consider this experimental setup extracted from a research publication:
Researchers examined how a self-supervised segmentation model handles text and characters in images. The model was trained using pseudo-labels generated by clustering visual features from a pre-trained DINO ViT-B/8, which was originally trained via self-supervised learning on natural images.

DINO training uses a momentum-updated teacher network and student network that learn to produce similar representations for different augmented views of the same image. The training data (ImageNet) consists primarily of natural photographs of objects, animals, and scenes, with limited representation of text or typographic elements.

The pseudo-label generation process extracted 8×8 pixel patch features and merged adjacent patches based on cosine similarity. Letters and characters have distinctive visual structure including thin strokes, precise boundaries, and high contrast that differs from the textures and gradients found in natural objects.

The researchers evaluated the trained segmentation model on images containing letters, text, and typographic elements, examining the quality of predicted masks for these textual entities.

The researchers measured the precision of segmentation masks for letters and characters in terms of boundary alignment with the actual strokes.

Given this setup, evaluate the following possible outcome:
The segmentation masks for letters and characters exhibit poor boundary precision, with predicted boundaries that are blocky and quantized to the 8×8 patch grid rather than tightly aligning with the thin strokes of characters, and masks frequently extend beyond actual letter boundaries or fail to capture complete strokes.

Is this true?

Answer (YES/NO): NO